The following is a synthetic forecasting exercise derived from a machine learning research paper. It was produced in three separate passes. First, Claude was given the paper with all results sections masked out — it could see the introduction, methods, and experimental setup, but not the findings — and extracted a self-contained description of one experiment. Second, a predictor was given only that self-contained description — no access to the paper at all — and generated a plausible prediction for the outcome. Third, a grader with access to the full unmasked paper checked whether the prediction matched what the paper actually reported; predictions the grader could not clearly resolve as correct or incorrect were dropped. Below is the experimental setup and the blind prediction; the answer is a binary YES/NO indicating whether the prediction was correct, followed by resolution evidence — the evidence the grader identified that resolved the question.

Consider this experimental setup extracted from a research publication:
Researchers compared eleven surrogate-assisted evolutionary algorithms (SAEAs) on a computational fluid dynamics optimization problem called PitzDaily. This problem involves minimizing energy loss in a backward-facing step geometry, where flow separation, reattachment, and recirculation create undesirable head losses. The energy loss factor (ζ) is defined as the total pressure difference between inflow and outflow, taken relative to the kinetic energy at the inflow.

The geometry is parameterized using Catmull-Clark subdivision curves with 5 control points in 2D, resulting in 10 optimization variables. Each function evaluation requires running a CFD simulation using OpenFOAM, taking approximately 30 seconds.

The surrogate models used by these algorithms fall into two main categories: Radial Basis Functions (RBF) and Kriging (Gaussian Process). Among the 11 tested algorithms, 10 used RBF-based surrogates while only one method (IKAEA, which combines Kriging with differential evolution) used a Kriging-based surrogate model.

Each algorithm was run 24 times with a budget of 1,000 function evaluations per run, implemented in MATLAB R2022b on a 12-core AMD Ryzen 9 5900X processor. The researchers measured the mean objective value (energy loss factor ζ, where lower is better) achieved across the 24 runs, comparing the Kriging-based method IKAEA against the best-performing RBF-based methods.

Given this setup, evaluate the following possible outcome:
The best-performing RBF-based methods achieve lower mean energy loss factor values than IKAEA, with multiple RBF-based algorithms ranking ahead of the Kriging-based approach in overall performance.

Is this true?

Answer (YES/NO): YES